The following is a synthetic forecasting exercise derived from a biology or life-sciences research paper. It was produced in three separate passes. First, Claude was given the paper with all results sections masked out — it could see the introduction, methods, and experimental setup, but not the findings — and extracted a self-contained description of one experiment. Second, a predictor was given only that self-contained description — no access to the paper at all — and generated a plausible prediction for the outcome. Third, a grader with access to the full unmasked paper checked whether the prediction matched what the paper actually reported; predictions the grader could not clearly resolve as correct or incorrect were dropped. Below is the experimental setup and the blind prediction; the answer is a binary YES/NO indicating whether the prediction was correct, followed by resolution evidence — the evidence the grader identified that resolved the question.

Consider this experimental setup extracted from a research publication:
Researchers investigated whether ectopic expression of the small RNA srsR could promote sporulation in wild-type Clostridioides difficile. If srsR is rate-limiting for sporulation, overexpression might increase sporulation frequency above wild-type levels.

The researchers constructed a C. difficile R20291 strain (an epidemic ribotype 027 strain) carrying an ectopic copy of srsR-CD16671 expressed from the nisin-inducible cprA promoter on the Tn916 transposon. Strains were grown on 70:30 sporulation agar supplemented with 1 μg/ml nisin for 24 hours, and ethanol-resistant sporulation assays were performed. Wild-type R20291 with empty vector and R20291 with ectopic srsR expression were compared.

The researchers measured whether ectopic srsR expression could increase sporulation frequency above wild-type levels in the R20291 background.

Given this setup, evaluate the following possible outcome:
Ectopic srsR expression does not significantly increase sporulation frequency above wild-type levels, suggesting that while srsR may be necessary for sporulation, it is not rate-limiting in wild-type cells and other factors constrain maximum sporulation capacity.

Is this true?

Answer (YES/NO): NO